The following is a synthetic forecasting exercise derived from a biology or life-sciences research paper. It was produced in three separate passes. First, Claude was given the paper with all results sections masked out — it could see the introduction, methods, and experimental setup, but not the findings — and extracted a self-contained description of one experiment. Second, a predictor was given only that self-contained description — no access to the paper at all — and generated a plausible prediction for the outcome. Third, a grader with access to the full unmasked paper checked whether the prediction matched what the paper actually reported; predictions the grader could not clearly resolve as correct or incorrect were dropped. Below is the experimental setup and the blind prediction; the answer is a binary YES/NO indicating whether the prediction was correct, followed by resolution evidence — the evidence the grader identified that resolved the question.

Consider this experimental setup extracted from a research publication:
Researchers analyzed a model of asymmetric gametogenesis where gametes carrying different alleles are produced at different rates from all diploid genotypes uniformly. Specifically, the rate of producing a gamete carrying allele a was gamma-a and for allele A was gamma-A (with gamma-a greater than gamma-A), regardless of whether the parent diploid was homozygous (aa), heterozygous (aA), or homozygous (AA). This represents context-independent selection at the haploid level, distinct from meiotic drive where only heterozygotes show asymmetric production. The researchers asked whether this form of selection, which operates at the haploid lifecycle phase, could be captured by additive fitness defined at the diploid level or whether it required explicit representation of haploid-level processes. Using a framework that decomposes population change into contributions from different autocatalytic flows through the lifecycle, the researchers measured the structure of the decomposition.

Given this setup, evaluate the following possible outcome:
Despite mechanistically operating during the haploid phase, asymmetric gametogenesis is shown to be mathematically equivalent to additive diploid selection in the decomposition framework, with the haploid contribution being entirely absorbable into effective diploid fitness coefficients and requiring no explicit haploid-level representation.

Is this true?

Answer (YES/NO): NO